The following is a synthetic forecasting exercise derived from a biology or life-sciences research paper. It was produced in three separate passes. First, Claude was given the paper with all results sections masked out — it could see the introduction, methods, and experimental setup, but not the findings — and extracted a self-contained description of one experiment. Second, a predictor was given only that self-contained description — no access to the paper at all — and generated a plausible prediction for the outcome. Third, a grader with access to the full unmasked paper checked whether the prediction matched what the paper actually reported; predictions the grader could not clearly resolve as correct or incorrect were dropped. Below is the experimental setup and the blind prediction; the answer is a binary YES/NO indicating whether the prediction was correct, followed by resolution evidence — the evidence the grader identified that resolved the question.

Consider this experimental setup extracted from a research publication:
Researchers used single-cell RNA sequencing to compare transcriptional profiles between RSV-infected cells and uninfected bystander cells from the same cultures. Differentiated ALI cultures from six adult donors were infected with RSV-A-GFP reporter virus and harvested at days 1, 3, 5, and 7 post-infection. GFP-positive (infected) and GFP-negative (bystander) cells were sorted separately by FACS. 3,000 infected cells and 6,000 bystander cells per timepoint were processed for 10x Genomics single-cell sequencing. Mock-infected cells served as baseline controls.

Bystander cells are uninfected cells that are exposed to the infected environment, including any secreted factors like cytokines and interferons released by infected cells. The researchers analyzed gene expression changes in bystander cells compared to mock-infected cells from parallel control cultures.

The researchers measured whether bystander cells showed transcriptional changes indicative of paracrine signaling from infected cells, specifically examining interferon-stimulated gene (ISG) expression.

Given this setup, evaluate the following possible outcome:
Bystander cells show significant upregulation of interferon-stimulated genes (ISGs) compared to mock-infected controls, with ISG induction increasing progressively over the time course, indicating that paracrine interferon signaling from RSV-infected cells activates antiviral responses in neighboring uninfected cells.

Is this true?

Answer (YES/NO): NO